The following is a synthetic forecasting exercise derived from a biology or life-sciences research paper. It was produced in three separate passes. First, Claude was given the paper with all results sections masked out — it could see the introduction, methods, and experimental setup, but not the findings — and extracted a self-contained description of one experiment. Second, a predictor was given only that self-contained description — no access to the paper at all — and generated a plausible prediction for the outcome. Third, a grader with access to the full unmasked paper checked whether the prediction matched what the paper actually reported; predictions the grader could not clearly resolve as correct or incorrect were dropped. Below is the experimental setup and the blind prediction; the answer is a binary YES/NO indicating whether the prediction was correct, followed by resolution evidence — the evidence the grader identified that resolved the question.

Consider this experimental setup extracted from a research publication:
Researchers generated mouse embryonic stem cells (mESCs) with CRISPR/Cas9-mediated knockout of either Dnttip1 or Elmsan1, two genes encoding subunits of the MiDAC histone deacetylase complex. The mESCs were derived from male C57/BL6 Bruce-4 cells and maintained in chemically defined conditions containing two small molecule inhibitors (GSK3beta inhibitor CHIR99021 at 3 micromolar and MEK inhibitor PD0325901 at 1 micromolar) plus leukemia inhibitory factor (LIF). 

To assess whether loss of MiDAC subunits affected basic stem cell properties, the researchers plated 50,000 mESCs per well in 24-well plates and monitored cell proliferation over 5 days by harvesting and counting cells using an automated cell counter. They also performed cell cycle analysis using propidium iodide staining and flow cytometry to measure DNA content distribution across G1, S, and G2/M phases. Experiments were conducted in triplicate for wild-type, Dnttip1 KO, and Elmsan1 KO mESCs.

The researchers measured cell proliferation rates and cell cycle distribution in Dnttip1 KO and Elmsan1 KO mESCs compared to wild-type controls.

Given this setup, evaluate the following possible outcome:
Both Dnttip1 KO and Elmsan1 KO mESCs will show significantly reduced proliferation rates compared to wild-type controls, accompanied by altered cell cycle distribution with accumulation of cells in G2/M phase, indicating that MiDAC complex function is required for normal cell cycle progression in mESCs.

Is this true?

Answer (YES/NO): NO